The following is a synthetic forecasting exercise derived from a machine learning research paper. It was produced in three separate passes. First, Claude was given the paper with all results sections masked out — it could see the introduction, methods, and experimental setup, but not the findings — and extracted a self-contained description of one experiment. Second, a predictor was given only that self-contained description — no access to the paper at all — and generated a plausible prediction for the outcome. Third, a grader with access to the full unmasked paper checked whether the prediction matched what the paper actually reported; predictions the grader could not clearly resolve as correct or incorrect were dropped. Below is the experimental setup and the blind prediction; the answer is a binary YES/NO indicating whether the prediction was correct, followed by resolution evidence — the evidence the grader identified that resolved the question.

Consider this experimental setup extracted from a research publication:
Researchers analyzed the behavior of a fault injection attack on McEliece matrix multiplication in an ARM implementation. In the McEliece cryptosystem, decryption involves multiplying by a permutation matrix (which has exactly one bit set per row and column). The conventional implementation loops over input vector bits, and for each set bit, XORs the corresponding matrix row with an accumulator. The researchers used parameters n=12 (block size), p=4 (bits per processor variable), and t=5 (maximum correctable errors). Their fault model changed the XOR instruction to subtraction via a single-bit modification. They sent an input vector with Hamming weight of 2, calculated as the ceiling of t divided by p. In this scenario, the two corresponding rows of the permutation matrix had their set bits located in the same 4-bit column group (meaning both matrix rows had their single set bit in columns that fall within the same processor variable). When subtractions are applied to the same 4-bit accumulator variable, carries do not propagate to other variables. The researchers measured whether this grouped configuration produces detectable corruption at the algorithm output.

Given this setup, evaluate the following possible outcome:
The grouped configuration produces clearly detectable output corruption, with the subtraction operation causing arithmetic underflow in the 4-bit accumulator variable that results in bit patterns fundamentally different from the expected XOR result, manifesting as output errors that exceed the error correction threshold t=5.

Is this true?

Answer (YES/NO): NO